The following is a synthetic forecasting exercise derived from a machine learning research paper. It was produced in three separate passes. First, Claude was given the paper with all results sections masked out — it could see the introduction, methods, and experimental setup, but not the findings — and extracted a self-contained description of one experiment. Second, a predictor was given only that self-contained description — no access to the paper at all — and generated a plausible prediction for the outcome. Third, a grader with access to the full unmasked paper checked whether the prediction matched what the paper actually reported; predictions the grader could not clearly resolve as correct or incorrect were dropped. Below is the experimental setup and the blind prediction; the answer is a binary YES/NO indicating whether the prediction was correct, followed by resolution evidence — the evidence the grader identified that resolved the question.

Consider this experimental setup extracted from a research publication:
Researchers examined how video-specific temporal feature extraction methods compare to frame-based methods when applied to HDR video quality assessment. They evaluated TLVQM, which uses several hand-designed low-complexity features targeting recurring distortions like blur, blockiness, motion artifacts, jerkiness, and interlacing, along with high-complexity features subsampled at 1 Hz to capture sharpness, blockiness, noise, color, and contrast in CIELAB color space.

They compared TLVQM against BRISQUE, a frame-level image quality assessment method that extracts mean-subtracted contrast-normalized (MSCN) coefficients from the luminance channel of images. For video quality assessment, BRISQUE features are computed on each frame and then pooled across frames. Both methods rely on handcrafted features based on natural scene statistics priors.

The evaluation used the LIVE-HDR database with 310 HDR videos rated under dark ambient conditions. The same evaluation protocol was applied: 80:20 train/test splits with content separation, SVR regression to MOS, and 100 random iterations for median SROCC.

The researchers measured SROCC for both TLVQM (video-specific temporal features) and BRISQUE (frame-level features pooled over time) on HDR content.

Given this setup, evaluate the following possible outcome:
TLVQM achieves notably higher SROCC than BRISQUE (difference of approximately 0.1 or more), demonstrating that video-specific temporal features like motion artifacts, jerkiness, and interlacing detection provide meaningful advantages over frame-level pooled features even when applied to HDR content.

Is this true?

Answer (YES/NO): NO